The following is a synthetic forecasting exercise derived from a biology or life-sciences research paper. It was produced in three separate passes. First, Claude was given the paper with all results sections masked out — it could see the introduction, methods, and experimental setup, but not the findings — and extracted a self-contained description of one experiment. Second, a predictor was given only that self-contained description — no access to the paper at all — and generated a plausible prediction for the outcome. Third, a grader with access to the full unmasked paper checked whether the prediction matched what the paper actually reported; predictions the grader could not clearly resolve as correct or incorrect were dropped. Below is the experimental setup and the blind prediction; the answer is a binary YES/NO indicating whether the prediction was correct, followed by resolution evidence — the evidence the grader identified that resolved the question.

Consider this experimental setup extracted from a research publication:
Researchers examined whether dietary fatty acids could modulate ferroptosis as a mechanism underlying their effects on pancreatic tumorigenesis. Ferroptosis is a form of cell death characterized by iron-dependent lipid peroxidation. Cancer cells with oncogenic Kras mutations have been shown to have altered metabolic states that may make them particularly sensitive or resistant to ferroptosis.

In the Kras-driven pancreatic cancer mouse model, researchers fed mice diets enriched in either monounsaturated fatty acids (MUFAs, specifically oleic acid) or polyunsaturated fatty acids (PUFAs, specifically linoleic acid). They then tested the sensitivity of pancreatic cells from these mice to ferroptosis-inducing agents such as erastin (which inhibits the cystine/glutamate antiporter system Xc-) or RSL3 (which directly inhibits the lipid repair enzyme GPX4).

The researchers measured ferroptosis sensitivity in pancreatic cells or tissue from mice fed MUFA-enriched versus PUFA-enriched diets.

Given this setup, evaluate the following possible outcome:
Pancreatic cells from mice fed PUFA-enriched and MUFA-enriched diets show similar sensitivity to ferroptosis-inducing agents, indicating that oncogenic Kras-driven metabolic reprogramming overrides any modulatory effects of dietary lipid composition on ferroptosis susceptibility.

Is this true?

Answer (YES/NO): NO